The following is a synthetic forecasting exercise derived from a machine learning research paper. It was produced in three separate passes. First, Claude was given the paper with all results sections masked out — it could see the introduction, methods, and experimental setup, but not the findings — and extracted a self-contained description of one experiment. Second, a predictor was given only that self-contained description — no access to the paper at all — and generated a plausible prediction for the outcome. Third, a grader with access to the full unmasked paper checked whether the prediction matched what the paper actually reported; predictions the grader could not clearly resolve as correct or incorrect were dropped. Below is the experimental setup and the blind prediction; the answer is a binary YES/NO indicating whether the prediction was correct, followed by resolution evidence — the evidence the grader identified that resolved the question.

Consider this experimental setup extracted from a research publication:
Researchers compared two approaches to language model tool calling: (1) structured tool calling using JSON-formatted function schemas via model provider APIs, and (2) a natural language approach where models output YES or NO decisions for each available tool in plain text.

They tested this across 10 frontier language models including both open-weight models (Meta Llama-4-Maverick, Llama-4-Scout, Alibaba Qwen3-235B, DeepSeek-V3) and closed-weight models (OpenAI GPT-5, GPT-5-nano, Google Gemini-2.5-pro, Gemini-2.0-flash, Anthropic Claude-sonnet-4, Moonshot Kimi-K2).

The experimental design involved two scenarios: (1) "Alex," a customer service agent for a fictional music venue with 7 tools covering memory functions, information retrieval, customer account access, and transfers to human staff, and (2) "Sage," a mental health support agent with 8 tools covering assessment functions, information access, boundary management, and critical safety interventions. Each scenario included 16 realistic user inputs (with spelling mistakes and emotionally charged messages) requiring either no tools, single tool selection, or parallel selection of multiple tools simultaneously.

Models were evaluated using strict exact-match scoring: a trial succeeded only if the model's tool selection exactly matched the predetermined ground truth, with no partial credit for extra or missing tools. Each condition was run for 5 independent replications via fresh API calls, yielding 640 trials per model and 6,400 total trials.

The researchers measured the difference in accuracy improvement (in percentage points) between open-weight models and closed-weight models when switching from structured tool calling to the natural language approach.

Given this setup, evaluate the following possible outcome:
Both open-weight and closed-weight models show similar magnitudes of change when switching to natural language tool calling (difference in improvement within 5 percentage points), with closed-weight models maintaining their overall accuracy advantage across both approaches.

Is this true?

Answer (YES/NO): NO